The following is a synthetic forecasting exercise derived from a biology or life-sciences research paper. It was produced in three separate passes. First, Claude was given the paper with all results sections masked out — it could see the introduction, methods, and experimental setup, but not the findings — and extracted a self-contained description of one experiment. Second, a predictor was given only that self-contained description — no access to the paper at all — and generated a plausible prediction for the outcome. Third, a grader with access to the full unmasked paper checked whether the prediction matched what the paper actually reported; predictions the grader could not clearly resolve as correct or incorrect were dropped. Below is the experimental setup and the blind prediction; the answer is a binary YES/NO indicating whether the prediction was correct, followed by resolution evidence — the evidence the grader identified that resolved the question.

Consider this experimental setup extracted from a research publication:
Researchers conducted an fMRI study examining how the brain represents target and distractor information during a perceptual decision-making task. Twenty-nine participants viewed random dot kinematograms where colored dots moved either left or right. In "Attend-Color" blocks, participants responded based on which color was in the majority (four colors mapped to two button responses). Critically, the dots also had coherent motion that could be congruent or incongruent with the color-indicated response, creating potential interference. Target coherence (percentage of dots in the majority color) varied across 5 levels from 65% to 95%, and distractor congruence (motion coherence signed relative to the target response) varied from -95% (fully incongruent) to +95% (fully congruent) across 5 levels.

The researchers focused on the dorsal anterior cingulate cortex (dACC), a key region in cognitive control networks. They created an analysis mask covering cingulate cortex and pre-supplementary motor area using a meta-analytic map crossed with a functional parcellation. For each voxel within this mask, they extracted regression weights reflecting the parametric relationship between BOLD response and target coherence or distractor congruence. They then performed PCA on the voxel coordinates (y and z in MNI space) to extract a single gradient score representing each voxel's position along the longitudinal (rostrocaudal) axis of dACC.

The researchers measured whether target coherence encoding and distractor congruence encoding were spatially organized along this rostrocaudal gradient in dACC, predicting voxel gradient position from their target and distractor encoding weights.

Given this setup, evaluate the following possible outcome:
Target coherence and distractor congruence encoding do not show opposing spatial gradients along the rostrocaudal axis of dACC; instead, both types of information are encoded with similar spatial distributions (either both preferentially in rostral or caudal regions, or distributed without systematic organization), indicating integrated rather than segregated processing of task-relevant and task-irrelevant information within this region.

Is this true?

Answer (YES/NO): NO